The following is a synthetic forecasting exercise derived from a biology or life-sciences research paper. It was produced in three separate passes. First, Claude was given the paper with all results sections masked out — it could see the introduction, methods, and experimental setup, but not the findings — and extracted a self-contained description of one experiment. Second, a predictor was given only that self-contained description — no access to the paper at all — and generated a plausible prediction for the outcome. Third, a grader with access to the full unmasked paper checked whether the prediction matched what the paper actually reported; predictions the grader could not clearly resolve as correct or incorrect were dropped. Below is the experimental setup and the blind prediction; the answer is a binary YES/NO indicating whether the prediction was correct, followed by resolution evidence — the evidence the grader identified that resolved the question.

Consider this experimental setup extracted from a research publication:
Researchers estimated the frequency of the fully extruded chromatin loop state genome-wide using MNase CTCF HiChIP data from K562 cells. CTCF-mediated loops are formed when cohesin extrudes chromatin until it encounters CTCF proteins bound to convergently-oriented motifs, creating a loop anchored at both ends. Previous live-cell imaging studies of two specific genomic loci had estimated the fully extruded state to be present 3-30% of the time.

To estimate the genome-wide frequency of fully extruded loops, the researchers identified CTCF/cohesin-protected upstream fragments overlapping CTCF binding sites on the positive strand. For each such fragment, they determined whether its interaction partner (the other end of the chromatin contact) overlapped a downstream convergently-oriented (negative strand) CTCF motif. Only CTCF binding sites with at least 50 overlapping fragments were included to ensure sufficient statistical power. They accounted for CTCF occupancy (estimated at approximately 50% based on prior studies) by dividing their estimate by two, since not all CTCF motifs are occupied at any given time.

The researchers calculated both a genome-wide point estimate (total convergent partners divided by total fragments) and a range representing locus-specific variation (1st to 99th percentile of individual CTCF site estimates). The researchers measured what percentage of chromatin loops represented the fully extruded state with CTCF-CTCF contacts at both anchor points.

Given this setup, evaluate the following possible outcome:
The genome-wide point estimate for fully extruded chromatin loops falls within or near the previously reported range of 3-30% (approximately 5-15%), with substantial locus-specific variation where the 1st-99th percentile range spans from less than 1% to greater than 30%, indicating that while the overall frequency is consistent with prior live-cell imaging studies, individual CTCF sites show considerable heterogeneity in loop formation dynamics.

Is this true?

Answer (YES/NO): NO